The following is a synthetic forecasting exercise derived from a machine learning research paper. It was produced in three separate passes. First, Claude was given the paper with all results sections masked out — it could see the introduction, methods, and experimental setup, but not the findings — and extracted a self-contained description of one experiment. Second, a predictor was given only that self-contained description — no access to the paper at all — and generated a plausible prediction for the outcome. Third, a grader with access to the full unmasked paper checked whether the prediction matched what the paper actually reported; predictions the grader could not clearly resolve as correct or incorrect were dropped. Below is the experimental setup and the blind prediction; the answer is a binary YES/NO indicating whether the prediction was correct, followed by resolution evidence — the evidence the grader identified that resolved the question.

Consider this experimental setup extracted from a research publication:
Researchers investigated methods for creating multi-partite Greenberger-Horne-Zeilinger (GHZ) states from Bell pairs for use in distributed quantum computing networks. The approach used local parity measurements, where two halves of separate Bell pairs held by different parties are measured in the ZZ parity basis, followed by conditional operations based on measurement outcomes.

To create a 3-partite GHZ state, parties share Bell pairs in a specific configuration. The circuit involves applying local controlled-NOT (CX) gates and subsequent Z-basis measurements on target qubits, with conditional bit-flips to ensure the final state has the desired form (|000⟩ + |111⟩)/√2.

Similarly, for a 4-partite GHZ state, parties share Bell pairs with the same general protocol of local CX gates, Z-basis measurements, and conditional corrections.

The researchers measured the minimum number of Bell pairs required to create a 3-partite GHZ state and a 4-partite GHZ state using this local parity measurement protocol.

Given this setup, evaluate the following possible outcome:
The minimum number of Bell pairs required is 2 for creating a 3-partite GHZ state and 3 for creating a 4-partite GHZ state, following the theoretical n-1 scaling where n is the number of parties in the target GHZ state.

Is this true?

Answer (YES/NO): YES